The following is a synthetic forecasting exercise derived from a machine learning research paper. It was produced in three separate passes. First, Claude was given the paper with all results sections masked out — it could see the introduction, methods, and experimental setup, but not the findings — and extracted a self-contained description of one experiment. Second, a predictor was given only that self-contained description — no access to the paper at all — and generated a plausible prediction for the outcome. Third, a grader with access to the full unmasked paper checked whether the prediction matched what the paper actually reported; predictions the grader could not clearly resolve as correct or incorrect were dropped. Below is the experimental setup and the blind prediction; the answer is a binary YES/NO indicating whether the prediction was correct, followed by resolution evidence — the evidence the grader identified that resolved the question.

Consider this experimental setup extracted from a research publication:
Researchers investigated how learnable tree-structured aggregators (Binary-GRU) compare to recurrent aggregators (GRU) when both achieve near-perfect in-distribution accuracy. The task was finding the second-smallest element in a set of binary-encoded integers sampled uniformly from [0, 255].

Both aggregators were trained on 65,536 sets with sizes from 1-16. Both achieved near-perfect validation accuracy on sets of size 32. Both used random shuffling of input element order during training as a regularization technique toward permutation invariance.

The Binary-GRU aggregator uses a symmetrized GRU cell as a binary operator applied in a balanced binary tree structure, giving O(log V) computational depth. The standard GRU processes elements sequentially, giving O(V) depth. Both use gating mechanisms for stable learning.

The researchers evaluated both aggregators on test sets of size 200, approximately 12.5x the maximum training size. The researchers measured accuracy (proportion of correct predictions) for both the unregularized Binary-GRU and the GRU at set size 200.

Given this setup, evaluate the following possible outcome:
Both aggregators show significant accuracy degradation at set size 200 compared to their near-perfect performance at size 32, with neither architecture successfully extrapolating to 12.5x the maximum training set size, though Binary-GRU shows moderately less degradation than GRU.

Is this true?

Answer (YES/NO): NO